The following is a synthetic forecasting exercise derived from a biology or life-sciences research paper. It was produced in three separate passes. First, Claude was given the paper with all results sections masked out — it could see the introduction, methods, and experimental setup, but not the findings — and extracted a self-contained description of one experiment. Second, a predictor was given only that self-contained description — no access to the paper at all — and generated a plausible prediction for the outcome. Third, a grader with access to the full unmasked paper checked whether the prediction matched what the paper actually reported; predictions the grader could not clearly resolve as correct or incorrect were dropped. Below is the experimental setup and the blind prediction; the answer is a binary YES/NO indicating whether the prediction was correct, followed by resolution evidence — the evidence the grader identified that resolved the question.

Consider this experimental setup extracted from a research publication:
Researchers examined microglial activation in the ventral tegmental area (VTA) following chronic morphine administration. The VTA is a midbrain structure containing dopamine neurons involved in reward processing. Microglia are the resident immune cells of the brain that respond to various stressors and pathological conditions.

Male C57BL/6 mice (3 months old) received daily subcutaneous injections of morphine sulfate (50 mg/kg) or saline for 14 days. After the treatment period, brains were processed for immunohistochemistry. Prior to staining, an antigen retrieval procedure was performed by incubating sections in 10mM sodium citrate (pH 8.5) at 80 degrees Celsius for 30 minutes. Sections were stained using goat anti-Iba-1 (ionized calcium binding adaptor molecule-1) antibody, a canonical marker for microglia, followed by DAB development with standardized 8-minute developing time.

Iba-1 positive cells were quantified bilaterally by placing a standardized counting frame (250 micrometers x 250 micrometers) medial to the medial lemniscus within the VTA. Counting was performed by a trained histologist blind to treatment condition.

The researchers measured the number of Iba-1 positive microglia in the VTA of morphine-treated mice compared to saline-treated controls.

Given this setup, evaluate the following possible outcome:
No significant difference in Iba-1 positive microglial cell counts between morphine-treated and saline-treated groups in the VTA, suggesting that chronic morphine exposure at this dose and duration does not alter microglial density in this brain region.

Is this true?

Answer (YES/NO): NO